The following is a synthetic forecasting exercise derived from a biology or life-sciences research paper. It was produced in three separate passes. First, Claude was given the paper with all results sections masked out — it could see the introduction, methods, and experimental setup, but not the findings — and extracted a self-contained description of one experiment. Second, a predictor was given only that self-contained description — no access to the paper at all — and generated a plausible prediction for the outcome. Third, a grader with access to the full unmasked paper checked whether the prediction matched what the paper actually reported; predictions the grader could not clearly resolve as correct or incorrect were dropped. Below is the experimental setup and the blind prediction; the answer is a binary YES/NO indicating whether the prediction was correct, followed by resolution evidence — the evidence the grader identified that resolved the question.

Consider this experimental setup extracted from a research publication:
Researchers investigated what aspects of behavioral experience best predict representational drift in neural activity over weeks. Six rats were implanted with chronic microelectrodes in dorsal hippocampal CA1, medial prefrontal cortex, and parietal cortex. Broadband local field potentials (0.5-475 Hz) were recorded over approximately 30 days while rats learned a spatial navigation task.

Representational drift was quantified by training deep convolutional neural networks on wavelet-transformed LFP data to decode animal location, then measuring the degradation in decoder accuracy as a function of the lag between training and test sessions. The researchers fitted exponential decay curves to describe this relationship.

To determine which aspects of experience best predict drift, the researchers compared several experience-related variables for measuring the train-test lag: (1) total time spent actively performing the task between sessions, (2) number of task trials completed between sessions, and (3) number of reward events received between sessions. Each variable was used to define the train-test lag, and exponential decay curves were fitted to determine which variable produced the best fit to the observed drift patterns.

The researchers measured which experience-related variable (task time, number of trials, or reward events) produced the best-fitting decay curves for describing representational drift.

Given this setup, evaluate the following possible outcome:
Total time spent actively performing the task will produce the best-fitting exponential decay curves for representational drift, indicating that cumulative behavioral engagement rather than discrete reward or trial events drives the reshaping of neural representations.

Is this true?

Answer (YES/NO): NO